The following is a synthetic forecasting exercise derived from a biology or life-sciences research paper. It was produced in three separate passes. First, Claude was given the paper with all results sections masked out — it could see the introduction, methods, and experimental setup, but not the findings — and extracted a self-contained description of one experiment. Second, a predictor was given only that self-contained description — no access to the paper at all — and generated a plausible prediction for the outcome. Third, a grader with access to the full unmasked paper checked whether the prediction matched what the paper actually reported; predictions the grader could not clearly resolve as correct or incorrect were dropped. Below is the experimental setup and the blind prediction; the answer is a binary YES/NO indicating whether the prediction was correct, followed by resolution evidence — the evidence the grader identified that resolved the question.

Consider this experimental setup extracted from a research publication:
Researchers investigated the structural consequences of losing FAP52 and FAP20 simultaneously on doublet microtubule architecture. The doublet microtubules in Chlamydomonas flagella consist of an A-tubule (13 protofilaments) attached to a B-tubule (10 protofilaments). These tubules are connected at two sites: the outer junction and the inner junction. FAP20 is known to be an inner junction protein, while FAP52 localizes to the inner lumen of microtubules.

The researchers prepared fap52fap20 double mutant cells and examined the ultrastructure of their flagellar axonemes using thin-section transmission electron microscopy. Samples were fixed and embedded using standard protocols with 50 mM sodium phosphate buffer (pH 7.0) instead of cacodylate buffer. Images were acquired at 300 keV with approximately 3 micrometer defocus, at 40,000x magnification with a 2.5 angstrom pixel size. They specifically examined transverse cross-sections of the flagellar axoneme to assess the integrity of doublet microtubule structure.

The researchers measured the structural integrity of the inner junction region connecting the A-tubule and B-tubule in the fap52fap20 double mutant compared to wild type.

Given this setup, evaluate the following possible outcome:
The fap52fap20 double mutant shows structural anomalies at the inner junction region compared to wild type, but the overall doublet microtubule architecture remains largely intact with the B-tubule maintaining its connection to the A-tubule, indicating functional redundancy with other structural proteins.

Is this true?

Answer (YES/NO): NO